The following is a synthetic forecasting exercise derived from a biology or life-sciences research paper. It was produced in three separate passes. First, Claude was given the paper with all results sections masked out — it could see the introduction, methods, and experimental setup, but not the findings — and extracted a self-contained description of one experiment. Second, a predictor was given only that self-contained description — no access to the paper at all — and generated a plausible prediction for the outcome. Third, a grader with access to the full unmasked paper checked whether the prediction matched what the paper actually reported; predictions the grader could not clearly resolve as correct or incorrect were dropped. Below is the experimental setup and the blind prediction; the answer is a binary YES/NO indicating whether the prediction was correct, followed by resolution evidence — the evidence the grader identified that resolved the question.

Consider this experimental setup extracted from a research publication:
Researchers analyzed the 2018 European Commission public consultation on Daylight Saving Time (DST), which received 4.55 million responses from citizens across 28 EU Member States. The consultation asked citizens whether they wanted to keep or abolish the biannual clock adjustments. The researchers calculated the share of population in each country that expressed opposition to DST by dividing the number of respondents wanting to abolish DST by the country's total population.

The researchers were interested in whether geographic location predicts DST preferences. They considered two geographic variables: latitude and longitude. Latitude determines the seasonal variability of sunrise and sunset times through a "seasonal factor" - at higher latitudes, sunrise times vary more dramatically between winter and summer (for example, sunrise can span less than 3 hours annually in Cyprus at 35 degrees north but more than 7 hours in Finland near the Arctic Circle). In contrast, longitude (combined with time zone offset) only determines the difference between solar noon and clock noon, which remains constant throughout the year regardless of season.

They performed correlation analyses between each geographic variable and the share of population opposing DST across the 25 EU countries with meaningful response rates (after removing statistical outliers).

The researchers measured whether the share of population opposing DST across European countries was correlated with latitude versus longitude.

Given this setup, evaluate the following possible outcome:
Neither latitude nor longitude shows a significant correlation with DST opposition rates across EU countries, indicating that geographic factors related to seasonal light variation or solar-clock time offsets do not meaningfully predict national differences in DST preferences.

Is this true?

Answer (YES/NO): NO